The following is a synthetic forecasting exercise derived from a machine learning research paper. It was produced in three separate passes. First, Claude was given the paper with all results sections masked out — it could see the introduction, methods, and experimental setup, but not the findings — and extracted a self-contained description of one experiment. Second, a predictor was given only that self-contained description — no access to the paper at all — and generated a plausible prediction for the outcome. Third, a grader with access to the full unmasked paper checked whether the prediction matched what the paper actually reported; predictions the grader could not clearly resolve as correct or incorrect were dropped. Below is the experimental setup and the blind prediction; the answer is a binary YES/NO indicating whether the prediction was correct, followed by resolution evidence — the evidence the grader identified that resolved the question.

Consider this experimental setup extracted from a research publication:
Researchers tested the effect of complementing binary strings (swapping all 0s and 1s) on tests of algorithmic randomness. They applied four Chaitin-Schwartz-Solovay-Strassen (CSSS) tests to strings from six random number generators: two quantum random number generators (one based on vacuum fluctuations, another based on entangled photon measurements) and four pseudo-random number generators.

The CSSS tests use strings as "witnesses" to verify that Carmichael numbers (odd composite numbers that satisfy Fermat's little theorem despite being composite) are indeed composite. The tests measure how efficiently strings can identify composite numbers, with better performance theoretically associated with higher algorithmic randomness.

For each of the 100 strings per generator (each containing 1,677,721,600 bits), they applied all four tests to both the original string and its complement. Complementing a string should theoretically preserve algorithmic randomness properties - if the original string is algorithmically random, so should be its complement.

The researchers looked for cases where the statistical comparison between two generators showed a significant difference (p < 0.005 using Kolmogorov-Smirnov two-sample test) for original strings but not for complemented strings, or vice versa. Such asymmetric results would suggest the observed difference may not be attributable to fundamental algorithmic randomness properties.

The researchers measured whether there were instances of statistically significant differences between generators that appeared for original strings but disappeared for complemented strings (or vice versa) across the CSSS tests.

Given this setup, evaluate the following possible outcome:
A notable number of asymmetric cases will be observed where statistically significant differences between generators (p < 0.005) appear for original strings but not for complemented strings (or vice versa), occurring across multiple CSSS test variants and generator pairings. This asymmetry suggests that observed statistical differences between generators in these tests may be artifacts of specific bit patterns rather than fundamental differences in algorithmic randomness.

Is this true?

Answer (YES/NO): NO